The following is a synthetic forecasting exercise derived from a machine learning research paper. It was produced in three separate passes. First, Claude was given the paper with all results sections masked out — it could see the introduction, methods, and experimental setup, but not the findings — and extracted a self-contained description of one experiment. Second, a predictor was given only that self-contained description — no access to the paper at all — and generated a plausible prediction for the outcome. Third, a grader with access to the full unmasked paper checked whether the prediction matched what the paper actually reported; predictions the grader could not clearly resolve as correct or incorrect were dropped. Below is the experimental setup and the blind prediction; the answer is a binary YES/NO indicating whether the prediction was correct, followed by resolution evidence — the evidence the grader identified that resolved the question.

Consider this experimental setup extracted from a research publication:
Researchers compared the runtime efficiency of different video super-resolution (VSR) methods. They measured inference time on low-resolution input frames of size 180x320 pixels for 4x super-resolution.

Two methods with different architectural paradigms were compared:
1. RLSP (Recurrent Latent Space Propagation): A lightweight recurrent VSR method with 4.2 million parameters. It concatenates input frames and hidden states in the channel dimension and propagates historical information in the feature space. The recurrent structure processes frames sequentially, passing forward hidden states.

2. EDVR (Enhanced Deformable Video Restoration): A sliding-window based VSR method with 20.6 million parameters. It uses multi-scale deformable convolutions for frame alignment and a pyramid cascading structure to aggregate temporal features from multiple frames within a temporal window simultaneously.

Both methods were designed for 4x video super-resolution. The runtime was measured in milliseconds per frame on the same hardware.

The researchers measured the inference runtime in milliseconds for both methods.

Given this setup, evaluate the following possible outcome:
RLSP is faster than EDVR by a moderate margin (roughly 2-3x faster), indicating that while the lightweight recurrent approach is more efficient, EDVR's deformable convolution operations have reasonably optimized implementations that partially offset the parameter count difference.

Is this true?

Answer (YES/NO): NO